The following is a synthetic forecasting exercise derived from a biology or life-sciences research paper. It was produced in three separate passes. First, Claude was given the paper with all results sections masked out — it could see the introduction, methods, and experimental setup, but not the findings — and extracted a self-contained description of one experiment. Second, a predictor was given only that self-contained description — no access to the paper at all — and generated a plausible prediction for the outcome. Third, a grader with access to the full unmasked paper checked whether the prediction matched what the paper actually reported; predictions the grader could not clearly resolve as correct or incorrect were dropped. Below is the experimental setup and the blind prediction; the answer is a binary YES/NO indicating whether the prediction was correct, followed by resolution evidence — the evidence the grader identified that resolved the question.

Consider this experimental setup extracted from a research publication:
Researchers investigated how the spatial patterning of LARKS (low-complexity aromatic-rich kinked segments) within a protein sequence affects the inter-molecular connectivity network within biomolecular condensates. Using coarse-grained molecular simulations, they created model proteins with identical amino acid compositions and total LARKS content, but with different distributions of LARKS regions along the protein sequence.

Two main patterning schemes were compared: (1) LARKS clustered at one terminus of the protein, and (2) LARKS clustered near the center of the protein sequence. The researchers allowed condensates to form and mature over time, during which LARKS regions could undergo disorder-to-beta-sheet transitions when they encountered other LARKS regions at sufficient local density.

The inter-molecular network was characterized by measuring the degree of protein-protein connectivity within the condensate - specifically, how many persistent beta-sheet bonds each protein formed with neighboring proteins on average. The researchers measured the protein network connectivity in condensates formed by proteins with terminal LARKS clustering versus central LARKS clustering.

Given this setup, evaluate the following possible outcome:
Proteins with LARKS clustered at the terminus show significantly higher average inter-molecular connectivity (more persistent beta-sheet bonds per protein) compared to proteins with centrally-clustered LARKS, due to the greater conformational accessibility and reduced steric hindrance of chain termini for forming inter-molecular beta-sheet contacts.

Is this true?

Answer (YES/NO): YES